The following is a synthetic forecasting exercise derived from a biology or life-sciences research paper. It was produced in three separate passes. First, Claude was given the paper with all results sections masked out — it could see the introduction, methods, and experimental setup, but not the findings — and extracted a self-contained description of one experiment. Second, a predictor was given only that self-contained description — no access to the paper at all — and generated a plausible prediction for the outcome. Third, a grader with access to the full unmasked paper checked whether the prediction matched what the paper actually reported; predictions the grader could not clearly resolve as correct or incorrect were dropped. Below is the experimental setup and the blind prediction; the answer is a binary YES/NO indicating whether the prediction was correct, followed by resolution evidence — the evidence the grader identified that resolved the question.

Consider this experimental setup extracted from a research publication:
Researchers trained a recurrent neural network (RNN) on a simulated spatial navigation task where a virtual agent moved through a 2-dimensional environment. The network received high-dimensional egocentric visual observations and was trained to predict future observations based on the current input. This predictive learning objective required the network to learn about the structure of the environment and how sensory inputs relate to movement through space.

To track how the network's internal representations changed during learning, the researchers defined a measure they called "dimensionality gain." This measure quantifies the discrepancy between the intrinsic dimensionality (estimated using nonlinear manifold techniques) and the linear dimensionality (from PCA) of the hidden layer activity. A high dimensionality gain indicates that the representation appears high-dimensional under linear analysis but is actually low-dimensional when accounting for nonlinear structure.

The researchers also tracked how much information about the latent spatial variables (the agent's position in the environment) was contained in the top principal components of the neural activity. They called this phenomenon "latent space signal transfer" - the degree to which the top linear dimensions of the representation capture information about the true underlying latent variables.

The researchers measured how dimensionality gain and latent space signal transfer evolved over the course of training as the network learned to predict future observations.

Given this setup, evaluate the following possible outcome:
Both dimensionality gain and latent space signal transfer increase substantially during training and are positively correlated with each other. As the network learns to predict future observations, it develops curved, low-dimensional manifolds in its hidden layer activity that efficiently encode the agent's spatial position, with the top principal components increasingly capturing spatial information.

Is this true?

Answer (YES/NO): YES